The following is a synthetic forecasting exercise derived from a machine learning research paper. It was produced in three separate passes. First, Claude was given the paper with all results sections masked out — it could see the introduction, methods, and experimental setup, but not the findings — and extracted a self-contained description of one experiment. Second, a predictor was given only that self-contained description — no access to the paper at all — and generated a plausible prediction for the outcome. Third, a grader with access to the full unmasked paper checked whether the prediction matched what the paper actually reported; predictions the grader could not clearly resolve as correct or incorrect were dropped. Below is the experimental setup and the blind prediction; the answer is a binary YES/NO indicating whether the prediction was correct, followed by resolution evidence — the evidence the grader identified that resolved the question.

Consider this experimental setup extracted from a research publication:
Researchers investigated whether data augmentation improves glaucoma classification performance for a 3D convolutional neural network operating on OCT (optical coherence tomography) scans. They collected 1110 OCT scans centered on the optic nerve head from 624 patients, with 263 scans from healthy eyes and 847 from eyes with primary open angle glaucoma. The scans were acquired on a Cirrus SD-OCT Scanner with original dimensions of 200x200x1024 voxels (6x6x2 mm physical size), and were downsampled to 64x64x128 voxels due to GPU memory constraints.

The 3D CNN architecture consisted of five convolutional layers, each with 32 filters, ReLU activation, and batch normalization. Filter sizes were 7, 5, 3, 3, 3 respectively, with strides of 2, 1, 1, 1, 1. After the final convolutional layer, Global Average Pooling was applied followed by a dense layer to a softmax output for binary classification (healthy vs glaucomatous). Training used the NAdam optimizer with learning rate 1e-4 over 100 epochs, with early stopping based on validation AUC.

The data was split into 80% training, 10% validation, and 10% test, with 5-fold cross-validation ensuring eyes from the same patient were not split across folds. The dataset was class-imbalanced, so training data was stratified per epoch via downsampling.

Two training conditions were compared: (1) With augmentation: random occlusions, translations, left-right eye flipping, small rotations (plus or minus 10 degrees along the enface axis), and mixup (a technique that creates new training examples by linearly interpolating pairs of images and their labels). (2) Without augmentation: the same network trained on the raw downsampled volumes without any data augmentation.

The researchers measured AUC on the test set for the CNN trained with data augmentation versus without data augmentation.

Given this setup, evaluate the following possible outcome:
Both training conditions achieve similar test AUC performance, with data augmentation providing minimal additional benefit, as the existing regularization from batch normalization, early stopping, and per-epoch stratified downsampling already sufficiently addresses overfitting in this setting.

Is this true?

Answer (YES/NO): NO